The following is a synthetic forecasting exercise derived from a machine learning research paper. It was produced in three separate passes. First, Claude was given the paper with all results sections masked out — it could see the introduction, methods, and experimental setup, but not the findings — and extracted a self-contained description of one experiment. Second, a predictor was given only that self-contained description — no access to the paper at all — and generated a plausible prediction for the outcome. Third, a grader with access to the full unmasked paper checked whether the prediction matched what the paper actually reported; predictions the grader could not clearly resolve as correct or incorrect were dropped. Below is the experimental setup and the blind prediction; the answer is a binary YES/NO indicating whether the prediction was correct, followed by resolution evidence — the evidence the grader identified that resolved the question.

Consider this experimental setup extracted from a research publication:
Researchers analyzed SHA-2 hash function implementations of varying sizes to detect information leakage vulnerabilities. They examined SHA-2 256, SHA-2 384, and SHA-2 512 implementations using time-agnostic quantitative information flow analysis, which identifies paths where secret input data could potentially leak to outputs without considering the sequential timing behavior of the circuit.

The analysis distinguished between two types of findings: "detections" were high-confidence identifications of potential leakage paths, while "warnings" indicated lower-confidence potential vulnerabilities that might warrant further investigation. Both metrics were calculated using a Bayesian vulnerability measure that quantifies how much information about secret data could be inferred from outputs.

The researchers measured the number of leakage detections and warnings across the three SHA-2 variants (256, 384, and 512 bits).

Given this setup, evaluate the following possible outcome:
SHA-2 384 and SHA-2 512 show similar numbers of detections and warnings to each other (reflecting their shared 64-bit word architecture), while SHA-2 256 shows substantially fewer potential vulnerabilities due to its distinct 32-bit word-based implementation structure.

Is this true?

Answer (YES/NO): NO